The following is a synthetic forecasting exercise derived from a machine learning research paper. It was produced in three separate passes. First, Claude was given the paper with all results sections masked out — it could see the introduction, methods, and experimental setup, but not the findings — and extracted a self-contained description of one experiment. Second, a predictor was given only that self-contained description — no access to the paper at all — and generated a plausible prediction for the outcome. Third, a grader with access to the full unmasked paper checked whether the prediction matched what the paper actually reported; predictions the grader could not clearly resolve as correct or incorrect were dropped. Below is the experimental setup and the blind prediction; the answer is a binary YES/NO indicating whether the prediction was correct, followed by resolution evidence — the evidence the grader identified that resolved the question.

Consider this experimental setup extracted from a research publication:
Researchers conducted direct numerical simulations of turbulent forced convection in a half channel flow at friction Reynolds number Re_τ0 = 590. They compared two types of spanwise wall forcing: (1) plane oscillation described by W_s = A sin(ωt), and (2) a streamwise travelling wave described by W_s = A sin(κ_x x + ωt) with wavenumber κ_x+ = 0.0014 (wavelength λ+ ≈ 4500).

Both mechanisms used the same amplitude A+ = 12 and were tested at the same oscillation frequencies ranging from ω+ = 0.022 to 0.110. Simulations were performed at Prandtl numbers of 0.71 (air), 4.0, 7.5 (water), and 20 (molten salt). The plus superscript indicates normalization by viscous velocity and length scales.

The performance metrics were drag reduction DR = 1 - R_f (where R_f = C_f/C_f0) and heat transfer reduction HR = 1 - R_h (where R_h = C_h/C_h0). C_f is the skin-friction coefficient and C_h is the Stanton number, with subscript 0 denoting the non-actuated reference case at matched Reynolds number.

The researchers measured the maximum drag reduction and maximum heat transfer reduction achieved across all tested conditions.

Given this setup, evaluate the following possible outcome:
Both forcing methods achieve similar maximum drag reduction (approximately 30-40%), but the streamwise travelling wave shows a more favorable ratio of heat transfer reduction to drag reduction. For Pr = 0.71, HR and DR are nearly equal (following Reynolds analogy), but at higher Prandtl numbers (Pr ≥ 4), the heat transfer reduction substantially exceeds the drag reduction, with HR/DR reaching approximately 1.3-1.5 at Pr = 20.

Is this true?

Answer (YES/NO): NO